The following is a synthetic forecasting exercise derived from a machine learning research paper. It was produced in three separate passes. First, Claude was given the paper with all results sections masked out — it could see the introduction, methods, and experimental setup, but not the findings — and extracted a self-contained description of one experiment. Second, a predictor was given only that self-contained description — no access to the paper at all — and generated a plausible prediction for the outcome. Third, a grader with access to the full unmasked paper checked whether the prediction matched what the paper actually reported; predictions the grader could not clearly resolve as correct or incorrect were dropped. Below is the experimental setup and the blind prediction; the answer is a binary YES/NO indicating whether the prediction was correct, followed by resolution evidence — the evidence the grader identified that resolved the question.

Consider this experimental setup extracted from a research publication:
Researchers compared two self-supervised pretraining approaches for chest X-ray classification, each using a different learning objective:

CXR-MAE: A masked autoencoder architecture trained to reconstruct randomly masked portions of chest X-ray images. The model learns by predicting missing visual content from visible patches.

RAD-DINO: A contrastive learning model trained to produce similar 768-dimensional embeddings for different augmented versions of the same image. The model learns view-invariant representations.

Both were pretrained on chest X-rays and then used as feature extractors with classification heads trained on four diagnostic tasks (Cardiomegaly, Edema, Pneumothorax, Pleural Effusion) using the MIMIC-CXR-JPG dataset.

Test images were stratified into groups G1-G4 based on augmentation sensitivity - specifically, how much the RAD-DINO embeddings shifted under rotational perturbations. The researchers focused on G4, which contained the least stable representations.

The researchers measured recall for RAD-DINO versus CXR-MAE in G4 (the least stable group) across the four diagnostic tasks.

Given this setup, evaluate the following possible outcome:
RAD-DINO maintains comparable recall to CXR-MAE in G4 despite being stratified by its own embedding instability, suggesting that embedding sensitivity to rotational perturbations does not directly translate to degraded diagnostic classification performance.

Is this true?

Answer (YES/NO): NO